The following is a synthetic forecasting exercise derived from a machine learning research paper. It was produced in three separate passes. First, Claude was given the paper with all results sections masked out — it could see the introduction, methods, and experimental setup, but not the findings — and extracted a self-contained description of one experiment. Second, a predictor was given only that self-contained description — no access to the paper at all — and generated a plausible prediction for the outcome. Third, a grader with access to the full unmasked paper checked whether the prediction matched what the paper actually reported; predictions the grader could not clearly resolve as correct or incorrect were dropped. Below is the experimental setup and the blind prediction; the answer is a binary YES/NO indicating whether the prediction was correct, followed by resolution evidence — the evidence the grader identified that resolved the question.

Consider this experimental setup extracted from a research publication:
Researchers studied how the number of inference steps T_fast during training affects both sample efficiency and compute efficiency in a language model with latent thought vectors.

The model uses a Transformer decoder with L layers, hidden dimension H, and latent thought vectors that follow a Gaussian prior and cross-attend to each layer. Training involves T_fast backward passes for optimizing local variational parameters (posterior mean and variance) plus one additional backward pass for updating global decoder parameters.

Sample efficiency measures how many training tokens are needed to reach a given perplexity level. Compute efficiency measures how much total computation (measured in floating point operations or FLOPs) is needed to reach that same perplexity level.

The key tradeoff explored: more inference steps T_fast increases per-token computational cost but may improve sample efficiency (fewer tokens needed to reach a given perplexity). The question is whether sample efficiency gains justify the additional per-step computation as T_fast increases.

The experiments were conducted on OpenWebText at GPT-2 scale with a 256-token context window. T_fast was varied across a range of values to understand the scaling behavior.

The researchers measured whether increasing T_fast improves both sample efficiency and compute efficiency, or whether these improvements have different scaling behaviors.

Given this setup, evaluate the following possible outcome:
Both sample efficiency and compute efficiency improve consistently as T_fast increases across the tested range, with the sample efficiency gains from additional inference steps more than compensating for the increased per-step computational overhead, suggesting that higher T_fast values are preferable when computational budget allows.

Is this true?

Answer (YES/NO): NO